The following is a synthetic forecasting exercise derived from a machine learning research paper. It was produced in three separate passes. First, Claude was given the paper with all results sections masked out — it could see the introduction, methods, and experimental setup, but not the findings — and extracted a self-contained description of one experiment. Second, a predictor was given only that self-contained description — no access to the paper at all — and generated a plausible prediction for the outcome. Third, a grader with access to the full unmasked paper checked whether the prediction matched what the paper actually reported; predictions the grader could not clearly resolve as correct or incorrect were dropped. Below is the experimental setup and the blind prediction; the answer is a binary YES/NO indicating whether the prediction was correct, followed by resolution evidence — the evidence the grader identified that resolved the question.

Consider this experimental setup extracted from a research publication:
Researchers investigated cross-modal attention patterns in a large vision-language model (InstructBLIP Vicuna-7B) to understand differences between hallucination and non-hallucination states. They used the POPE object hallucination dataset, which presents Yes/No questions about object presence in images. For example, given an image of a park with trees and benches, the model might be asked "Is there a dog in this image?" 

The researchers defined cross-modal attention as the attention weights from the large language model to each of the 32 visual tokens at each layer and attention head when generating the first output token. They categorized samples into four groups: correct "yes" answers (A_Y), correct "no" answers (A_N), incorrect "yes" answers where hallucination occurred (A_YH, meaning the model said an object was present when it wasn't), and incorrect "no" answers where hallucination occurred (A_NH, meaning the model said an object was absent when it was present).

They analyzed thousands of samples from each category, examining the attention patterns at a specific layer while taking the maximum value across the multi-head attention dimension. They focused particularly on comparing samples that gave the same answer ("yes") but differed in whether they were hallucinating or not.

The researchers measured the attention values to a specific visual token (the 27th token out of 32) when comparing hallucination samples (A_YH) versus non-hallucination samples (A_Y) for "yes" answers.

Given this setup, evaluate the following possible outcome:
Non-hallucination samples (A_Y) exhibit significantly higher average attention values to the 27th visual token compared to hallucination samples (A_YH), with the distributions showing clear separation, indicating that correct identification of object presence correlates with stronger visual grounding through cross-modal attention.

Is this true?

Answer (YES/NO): NO